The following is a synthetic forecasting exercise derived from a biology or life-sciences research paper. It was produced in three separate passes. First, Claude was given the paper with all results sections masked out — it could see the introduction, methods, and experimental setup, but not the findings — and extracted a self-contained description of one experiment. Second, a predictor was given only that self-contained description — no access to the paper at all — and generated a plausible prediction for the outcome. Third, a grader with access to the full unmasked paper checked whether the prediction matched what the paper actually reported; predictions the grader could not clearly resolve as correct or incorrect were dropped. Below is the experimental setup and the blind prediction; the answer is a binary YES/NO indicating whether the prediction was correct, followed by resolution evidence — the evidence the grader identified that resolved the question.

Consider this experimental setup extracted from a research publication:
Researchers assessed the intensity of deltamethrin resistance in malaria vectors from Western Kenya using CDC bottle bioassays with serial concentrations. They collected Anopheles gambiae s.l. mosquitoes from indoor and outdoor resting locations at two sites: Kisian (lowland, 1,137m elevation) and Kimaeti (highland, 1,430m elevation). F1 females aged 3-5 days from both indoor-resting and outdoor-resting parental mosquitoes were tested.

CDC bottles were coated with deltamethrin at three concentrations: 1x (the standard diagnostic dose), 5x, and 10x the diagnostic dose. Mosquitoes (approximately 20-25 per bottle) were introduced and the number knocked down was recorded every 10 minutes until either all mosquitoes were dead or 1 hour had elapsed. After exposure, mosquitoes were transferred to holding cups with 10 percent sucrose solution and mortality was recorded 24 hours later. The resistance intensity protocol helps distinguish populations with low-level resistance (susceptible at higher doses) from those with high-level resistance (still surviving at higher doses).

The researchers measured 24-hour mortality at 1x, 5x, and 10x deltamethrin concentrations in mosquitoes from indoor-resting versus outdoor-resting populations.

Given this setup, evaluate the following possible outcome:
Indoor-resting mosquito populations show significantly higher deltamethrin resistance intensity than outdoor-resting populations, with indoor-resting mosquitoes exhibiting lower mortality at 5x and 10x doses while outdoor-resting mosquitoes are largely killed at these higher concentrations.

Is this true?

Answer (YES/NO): NO